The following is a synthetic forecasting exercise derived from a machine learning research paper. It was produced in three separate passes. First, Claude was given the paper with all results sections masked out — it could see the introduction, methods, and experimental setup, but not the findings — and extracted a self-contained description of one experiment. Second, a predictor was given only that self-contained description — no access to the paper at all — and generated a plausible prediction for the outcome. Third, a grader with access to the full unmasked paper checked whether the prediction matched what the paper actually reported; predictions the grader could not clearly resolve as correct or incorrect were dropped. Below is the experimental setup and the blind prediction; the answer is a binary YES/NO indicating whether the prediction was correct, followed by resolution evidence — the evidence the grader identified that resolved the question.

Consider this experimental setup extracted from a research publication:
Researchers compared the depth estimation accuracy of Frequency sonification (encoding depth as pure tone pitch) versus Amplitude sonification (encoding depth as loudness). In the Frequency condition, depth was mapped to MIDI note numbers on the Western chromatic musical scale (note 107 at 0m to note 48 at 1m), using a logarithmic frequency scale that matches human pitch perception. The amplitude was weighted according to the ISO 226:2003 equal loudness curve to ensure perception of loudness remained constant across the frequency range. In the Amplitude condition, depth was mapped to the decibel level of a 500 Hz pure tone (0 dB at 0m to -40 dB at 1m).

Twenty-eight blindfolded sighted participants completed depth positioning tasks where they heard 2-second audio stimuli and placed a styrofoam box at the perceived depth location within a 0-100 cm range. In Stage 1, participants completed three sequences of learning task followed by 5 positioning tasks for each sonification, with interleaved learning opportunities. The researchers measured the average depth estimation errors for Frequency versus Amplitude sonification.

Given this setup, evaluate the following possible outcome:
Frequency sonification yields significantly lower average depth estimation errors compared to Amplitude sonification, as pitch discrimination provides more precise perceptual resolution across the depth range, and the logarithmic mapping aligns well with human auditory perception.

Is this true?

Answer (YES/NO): YES